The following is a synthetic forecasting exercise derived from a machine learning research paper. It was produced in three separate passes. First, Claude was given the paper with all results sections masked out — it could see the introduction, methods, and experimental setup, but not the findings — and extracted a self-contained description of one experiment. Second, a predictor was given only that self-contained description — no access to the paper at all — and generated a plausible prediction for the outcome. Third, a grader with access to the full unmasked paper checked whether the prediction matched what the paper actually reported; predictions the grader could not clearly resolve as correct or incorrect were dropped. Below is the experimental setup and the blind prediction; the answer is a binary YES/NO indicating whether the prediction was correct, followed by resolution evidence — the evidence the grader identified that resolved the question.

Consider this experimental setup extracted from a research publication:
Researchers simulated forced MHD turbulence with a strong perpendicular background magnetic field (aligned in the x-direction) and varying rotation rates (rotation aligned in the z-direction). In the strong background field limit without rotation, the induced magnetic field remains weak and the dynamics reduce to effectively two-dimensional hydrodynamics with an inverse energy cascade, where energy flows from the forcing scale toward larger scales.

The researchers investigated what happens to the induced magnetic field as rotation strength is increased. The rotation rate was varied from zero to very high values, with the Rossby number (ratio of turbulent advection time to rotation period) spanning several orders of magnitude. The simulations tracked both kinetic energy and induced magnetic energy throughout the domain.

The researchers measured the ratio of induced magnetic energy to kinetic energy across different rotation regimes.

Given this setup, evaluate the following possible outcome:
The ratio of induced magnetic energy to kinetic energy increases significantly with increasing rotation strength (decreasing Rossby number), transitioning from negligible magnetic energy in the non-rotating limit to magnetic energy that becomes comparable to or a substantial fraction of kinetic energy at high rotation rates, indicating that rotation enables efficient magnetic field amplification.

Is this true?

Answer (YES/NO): YES